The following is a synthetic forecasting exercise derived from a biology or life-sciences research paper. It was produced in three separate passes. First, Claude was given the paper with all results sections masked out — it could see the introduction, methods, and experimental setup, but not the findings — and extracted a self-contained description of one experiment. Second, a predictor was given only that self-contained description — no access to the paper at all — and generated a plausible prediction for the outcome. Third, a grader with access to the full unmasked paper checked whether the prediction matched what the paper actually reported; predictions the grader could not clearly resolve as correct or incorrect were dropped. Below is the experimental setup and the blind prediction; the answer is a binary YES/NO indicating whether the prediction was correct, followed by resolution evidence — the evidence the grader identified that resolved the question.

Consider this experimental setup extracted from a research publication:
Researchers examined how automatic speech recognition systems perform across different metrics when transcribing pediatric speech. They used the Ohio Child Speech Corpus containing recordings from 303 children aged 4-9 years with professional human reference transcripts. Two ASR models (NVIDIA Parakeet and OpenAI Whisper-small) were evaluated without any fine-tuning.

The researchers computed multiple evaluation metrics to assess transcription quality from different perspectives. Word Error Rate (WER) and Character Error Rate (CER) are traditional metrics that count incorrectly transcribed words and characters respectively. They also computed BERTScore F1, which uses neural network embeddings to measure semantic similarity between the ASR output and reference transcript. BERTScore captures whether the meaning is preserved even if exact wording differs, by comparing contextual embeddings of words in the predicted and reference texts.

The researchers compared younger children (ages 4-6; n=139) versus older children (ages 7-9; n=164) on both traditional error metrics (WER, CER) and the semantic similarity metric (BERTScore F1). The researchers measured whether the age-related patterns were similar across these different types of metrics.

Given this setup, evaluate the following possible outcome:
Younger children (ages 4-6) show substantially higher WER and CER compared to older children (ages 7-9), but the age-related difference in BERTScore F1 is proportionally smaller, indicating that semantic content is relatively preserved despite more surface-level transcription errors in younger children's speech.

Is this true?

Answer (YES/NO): YES